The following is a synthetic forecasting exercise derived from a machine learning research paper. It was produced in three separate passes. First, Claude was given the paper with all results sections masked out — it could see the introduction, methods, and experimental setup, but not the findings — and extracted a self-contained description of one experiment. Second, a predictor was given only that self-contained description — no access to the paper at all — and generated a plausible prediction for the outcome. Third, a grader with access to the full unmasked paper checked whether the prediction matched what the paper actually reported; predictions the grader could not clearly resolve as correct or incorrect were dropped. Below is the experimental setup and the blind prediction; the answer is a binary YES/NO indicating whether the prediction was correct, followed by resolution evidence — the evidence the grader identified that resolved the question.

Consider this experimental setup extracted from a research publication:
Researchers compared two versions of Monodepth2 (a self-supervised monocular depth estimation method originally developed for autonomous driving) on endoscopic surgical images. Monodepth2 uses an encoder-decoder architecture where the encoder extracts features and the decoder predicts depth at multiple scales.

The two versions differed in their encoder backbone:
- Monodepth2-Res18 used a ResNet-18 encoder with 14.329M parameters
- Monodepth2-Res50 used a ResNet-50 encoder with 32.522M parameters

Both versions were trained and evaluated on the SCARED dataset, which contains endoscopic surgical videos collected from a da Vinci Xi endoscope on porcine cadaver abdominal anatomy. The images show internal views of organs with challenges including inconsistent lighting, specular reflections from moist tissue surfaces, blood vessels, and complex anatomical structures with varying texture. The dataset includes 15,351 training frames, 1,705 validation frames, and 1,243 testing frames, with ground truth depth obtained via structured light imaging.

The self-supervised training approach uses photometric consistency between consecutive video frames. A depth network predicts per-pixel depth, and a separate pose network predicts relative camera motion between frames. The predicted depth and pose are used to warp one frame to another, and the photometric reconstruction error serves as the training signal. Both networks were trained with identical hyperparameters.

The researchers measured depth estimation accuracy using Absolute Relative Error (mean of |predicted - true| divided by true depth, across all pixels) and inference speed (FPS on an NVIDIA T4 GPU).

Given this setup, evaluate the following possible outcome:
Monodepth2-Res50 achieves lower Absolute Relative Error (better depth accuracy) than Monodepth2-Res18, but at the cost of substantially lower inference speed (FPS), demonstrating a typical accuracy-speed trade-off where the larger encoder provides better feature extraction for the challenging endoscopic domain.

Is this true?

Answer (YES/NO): YES